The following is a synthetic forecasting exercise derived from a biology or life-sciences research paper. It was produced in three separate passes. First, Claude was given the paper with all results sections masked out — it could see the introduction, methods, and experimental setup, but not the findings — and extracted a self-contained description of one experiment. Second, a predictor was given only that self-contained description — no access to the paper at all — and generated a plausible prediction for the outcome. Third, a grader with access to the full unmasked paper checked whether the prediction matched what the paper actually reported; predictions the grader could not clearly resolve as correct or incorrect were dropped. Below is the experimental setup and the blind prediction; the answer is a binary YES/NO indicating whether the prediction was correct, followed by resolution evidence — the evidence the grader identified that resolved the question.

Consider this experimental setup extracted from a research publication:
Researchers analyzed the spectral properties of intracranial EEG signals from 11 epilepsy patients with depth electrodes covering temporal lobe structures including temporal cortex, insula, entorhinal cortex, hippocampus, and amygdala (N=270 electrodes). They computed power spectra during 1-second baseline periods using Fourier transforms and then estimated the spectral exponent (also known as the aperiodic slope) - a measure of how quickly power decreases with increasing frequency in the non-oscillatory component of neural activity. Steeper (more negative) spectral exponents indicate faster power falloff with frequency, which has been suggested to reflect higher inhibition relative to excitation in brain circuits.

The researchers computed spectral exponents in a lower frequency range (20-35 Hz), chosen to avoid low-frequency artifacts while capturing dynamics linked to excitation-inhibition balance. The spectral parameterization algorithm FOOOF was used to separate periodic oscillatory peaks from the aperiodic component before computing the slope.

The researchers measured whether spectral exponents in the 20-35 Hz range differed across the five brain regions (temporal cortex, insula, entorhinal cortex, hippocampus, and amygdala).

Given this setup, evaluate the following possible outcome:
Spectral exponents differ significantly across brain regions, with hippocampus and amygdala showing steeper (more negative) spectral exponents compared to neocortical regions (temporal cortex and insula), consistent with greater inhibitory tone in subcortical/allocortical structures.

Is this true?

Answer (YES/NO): NO